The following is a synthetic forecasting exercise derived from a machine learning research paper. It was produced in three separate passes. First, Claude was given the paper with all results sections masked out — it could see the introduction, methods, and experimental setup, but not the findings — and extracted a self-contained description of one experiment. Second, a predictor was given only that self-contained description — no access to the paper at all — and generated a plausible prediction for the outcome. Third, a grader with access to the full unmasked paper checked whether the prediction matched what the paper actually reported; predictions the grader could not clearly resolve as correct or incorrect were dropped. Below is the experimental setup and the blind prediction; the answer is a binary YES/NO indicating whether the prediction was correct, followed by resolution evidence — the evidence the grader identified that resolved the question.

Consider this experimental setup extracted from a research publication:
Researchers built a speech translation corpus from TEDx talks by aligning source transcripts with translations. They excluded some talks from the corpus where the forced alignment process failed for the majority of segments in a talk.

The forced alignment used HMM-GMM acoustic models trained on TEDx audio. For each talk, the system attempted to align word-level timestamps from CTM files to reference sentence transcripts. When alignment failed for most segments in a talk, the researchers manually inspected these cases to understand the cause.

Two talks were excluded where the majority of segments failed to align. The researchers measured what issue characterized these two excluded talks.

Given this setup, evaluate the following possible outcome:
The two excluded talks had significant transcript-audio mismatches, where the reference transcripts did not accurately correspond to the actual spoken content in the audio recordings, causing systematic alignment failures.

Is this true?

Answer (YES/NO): YES